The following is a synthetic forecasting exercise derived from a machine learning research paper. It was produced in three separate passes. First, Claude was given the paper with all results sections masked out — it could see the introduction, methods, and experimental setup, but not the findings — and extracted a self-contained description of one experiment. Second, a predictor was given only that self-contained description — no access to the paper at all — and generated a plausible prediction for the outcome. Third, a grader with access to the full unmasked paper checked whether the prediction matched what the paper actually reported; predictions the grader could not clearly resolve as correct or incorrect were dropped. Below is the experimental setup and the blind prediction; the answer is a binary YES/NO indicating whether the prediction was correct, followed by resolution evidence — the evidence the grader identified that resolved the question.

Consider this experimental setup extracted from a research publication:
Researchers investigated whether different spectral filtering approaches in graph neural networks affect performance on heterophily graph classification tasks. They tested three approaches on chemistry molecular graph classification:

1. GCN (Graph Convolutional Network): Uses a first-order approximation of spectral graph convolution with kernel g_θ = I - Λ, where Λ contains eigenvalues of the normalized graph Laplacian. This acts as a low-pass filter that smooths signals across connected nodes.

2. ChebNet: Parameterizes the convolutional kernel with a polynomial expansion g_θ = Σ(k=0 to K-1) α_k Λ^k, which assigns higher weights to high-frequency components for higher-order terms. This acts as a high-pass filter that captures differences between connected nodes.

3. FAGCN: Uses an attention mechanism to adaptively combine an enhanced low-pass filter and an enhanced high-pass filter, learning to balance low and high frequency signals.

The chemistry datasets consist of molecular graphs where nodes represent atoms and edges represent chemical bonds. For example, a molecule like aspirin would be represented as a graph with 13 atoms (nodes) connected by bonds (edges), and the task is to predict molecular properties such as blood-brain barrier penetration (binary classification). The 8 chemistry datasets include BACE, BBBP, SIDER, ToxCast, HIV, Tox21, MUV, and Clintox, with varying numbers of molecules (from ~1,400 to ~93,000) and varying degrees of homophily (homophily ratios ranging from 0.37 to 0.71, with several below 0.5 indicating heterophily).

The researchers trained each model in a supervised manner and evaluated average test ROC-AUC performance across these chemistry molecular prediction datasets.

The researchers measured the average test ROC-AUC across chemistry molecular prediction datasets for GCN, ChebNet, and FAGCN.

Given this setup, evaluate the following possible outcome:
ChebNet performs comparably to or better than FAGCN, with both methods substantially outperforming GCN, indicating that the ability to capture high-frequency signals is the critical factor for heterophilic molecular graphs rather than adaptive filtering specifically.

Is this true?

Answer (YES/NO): NO